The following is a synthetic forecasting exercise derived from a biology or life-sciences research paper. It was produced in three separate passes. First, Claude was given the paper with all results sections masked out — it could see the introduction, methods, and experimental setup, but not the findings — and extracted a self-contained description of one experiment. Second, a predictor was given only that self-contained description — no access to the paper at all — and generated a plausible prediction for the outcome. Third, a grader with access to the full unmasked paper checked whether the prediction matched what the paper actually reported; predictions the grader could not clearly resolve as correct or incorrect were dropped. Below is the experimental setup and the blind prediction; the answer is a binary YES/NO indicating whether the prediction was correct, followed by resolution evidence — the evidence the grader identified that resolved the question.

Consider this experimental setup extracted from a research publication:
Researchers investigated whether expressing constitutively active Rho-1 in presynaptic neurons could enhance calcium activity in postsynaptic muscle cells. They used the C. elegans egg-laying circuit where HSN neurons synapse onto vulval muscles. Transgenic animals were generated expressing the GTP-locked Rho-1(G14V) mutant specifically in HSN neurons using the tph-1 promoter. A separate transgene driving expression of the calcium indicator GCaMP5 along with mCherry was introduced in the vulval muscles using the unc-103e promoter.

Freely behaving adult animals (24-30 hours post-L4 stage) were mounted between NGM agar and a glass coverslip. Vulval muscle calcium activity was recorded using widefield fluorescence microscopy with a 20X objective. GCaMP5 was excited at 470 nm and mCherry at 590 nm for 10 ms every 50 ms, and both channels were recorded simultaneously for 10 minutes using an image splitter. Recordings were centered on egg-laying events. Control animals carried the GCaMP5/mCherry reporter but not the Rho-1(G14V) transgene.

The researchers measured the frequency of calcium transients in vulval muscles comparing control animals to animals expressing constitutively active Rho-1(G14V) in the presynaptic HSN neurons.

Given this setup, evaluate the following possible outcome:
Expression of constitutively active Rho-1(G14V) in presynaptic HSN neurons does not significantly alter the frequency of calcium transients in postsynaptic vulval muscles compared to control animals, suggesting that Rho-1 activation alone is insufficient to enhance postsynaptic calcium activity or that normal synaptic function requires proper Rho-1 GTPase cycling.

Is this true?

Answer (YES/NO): NO